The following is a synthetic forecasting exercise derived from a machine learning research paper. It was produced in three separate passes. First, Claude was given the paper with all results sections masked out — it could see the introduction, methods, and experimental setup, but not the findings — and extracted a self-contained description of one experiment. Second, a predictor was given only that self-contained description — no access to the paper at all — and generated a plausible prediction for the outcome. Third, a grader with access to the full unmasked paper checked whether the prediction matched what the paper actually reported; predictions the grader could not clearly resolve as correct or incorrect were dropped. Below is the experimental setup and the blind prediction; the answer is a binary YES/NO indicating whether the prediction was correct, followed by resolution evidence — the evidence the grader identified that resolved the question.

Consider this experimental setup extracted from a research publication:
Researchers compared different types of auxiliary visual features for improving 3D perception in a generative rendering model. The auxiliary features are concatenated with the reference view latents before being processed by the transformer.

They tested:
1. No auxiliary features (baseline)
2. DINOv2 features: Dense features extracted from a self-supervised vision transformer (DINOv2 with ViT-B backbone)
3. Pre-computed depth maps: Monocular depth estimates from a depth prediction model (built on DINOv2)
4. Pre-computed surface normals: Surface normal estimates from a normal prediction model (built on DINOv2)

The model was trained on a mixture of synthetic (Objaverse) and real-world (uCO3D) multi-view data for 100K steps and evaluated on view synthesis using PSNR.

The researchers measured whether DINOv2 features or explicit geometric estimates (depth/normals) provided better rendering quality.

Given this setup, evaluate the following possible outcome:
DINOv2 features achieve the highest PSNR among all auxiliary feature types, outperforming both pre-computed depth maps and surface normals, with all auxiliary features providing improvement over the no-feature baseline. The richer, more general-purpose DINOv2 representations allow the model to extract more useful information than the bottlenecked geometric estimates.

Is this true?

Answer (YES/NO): NO